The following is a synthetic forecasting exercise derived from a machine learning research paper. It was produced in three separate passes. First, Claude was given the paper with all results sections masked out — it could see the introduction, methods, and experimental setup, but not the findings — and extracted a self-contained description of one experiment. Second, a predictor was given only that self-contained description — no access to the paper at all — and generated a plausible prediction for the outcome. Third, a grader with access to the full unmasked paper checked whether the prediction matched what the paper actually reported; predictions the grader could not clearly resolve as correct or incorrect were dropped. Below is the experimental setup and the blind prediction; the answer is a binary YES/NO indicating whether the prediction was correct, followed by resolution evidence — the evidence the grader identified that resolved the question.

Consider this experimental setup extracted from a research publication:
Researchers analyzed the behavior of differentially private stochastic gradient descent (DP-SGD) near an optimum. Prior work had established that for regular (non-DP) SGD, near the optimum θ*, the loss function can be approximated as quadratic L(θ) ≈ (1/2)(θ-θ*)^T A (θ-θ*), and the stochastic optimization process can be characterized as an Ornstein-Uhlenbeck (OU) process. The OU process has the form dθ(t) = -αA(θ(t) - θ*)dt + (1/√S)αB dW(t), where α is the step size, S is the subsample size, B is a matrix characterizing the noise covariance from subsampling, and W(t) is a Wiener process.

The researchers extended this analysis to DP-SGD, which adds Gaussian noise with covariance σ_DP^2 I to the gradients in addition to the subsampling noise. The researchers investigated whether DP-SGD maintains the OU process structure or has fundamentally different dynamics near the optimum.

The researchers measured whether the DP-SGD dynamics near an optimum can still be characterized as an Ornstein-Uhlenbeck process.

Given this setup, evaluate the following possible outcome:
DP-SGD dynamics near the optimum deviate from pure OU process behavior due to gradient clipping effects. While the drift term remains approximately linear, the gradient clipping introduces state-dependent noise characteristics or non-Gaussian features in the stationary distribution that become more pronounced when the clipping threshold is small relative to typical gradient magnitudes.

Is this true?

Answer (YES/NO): NO